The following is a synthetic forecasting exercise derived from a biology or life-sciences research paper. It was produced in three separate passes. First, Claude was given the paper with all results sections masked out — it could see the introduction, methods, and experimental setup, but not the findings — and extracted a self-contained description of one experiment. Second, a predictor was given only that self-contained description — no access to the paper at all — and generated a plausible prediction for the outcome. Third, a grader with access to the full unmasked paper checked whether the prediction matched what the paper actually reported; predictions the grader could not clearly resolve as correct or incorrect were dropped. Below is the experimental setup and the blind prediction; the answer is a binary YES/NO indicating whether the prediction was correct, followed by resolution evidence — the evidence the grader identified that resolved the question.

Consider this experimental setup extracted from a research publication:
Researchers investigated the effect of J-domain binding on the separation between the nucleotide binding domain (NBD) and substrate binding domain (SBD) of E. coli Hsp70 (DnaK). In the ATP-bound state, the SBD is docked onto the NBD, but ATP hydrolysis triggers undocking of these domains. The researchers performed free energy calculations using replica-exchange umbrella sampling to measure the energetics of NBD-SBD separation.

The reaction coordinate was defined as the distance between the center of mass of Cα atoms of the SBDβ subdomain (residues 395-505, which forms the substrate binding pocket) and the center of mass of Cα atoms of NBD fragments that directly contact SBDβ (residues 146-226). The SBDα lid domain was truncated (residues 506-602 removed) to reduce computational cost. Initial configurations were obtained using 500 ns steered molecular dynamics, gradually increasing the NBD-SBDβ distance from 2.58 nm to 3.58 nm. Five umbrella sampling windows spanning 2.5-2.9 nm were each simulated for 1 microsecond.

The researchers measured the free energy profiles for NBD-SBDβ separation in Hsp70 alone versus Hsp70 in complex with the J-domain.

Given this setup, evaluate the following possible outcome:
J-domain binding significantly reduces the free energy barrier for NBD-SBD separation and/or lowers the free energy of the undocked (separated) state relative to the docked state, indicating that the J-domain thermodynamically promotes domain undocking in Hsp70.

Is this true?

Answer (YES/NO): YES